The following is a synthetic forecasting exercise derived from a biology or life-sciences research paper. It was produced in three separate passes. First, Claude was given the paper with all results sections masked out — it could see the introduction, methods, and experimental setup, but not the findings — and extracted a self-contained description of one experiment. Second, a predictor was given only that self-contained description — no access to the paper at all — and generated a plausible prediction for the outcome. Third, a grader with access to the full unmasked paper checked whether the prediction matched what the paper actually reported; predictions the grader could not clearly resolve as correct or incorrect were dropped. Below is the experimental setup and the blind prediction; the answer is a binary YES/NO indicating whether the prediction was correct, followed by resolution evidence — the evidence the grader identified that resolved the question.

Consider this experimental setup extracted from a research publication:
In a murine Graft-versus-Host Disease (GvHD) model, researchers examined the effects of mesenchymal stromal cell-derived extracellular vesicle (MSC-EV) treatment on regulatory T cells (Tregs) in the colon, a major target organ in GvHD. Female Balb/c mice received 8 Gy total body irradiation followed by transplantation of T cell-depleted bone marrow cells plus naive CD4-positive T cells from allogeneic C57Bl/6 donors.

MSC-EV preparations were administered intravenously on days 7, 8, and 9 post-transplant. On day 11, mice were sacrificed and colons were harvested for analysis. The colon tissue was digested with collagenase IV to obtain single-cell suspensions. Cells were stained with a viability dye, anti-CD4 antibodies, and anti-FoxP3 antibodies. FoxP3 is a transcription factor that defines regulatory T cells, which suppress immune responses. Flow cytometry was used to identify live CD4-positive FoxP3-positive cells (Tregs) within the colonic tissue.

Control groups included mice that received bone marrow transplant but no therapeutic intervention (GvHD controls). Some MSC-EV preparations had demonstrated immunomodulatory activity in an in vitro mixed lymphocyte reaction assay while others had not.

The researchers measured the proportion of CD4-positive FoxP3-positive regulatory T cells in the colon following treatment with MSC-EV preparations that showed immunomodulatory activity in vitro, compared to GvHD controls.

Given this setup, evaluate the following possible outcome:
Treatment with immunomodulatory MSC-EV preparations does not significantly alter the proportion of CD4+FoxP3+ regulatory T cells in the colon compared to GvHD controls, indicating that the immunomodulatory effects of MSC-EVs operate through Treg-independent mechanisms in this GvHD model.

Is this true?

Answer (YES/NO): NO